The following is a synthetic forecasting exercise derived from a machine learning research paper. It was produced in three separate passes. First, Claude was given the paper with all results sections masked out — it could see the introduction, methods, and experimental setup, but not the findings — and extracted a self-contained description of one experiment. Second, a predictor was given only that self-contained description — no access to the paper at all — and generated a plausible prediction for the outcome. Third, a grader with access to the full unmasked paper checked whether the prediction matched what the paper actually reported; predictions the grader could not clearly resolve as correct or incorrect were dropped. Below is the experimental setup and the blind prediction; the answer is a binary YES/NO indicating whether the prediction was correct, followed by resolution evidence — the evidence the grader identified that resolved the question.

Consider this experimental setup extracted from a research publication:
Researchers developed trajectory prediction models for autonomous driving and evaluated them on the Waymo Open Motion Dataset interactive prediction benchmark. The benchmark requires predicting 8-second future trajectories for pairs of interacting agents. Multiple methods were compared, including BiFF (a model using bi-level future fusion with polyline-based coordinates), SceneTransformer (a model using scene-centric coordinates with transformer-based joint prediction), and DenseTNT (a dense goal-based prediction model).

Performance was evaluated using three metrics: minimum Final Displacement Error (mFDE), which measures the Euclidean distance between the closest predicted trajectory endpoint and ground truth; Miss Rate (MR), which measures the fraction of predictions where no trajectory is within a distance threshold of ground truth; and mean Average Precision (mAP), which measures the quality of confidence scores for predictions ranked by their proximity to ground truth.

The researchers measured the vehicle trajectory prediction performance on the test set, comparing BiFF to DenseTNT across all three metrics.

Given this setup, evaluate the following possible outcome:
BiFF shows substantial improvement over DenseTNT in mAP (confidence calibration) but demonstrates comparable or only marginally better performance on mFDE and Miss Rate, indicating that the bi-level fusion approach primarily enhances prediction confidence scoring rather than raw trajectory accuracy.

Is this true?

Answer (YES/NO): NO